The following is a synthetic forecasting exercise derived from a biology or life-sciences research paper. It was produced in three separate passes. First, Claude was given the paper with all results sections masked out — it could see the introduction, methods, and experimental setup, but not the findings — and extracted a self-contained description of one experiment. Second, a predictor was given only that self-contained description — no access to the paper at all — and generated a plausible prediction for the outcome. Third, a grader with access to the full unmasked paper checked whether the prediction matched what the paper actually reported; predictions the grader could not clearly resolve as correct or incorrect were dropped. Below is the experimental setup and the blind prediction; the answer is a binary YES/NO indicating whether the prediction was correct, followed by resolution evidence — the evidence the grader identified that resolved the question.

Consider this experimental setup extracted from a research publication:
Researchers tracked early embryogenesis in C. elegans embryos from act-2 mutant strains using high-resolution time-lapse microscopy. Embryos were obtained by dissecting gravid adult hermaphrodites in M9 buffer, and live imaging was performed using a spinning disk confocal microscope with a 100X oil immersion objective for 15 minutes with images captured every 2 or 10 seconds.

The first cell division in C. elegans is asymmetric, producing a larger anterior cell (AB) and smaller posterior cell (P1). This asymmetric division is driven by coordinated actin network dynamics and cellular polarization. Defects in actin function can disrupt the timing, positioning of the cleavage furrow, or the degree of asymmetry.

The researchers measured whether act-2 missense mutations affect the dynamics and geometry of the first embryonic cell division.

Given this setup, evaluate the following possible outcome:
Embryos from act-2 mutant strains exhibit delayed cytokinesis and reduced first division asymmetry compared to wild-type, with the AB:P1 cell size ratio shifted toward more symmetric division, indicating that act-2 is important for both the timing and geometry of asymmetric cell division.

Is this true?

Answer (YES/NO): NO